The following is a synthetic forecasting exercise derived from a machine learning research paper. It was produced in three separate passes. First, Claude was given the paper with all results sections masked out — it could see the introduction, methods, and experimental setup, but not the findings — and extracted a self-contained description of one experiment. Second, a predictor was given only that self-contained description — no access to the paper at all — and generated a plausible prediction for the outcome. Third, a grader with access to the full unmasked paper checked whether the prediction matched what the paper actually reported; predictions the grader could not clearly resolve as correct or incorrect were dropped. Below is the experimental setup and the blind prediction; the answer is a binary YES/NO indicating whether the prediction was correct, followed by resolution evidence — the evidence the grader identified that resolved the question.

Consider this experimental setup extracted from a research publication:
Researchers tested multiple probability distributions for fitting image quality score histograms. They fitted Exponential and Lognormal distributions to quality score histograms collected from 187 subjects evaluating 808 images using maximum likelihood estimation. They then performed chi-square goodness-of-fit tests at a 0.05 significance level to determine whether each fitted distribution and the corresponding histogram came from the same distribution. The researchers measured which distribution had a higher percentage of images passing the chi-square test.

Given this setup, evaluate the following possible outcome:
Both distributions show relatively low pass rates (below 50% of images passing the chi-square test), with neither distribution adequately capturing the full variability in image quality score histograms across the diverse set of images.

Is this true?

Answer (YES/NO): YES